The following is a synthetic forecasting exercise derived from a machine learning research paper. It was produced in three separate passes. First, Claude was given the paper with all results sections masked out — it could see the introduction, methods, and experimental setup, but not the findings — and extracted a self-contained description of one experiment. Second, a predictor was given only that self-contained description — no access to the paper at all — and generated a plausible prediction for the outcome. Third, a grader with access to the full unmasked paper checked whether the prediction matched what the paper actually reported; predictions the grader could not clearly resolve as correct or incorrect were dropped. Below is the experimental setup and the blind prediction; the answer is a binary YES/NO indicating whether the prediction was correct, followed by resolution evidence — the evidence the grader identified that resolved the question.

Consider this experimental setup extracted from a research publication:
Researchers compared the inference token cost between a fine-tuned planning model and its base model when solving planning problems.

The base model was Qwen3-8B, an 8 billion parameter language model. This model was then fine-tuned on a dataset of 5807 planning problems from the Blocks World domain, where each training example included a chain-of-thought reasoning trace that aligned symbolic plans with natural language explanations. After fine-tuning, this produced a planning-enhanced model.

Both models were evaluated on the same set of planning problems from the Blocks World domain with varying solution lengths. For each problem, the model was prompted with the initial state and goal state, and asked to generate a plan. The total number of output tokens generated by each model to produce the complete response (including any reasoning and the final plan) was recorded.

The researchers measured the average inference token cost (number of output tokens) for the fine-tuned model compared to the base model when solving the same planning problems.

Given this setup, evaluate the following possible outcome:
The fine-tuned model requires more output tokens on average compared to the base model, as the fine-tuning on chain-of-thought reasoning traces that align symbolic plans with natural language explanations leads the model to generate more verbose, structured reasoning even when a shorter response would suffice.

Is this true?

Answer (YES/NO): NO